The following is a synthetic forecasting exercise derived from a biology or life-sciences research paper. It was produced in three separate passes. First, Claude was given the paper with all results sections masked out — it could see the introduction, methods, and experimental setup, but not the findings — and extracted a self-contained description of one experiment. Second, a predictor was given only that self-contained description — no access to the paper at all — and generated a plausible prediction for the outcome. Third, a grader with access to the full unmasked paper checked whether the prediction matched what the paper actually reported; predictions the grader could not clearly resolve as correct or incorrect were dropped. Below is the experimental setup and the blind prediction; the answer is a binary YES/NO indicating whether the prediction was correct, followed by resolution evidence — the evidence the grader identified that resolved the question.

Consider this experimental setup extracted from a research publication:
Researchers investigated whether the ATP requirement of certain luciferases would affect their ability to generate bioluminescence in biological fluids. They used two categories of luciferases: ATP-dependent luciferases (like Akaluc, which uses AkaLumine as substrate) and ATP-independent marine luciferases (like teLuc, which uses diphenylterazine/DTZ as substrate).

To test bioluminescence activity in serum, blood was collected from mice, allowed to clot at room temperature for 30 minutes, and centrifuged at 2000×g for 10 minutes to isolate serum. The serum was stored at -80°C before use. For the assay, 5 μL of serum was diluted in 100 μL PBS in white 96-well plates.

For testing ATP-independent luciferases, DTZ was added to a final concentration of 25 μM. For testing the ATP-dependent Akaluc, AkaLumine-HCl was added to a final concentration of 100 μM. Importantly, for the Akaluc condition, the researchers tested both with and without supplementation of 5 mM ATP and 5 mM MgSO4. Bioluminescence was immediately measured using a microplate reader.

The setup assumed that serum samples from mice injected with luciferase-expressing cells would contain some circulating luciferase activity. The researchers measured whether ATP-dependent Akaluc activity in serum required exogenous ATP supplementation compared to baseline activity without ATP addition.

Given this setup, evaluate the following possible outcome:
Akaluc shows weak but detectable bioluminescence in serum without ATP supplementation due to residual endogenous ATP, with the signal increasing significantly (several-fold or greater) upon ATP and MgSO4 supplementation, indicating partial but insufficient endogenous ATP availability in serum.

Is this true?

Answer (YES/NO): YES